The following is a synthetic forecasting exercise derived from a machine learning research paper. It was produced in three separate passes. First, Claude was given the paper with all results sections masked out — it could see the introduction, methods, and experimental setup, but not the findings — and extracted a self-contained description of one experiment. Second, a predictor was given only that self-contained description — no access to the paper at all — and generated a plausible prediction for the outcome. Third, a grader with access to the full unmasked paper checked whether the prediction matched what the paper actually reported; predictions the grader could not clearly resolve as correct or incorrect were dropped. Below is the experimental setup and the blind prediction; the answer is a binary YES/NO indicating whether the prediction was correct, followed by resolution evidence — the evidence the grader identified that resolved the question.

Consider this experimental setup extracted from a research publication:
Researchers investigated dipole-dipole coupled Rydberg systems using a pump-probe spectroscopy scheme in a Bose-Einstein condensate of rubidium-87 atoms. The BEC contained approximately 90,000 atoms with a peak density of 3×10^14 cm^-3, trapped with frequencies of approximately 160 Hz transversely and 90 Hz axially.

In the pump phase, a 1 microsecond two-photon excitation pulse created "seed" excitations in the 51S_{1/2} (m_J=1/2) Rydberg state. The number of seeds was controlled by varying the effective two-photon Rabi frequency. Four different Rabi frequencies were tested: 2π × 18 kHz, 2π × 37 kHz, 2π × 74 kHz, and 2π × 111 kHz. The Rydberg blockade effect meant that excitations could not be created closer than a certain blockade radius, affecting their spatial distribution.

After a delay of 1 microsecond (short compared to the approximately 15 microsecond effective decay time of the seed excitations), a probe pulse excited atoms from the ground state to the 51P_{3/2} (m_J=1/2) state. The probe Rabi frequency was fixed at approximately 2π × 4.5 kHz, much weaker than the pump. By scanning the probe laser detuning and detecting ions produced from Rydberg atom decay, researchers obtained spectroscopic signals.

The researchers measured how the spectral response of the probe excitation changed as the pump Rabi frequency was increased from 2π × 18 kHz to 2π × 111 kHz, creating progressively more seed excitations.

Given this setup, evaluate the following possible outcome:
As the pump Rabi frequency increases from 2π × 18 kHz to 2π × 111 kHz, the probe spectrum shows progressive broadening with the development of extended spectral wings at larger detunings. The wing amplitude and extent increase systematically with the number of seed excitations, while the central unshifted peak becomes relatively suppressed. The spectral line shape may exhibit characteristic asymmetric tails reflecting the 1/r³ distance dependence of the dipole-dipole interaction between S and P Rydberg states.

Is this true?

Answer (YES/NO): YES